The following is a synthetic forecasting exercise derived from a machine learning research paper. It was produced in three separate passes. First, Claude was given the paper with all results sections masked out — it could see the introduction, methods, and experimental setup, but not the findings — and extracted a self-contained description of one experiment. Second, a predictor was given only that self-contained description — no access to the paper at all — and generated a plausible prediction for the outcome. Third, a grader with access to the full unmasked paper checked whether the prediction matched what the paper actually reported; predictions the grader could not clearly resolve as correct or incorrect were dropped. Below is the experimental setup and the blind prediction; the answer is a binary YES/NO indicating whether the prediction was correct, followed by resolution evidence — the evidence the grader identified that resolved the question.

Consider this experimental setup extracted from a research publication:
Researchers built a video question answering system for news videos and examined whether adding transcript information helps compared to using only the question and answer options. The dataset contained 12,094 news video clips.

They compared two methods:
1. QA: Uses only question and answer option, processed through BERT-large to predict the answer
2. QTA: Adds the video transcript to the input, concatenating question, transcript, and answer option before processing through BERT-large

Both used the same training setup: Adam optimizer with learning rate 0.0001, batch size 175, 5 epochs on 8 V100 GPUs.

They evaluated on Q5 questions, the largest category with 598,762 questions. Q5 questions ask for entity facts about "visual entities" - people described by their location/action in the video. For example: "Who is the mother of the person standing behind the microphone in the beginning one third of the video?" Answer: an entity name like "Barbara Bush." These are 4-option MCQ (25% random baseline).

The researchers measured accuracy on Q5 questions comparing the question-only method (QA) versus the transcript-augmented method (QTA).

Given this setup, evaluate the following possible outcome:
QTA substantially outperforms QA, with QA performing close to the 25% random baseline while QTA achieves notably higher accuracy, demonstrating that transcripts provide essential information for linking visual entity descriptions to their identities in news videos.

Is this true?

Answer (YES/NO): NO